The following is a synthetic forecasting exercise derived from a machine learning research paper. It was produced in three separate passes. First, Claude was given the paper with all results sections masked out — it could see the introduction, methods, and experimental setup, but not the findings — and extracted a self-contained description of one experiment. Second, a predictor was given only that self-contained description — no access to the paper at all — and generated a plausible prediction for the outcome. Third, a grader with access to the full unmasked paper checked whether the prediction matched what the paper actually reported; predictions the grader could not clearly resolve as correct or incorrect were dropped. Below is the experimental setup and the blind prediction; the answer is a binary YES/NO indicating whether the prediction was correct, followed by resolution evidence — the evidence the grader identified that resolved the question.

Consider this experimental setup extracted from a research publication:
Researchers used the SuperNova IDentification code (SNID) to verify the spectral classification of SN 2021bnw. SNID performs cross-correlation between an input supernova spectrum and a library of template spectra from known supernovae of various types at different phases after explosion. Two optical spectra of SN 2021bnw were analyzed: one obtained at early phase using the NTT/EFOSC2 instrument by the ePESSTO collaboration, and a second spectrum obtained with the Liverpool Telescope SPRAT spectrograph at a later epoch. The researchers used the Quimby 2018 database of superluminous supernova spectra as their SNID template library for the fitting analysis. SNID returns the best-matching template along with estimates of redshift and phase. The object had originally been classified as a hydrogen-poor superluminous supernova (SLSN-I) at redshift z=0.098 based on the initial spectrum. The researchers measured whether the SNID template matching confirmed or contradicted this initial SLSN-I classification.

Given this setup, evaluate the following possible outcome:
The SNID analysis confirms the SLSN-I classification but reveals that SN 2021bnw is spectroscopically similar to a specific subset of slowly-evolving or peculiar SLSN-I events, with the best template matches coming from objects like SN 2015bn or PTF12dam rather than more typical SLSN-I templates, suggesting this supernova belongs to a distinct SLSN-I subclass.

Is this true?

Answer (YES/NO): NO